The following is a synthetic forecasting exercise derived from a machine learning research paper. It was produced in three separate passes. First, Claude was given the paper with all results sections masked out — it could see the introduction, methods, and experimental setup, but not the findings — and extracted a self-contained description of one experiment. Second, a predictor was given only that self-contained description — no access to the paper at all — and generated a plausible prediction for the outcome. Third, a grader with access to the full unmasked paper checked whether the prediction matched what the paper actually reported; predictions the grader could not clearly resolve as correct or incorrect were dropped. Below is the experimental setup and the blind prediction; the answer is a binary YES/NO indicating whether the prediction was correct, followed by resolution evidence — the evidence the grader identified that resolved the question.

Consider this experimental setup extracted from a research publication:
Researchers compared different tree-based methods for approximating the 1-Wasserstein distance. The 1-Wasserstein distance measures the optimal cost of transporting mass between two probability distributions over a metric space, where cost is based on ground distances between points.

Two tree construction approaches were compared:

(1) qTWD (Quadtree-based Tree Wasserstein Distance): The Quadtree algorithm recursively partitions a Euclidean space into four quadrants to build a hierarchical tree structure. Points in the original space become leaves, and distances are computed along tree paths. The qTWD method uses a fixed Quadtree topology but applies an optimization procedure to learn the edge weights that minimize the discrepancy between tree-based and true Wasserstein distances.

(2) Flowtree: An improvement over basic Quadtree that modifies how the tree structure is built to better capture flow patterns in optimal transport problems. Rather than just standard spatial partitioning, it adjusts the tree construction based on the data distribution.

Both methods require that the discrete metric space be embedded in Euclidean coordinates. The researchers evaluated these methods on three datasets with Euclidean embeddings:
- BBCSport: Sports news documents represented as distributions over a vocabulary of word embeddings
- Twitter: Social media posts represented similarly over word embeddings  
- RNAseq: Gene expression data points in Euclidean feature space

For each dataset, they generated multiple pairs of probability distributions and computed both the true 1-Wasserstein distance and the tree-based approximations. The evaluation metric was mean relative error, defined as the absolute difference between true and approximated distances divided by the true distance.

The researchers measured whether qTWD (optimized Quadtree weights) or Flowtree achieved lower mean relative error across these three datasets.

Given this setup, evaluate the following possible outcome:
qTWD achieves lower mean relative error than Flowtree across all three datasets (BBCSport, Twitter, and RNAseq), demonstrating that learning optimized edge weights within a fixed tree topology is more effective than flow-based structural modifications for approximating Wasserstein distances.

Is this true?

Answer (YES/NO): NO